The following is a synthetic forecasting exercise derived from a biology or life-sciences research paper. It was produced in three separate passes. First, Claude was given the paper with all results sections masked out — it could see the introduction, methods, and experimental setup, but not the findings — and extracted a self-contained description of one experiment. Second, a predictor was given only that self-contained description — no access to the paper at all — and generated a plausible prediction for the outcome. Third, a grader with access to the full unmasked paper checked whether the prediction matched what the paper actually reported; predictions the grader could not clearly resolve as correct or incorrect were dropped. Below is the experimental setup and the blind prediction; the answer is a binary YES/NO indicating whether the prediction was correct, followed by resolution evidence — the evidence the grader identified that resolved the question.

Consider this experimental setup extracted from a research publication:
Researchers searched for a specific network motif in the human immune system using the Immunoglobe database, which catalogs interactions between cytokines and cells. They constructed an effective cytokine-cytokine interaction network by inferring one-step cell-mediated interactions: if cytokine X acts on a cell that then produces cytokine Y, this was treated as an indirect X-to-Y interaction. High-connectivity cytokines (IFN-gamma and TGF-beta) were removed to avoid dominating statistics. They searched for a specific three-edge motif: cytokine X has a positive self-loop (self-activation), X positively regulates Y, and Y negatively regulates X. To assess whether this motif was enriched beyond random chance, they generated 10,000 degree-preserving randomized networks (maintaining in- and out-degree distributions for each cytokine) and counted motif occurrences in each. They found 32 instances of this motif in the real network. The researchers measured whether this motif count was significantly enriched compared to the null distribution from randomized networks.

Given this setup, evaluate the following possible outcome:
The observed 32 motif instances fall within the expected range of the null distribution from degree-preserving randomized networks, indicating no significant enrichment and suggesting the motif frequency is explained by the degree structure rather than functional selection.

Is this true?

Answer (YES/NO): NO